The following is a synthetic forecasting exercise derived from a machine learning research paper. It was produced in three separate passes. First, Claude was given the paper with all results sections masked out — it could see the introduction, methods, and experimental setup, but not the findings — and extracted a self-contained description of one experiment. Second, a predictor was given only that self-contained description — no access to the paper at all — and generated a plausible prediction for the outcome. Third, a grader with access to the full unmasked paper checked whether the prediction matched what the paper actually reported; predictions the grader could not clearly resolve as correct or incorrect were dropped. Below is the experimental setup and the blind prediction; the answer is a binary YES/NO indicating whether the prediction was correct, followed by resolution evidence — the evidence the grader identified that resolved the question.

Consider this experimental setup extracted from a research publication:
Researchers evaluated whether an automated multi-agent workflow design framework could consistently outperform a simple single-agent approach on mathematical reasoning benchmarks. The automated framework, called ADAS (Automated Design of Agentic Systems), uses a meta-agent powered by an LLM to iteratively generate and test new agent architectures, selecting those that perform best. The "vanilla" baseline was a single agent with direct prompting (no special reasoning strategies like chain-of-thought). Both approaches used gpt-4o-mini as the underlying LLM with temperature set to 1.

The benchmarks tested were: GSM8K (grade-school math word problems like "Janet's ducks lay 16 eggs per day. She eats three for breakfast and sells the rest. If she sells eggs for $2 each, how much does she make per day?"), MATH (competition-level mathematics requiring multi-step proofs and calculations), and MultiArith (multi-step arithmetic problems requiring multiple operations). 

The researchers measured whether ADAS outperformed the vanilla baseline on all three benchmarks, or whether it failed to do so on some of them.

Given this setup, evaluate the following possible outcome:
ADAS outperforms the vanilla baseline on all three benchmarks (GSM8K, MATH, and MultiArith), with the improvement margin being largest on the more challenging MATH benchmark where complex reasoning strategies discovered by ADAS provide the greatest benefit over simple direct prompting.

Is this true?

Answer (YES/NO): NO